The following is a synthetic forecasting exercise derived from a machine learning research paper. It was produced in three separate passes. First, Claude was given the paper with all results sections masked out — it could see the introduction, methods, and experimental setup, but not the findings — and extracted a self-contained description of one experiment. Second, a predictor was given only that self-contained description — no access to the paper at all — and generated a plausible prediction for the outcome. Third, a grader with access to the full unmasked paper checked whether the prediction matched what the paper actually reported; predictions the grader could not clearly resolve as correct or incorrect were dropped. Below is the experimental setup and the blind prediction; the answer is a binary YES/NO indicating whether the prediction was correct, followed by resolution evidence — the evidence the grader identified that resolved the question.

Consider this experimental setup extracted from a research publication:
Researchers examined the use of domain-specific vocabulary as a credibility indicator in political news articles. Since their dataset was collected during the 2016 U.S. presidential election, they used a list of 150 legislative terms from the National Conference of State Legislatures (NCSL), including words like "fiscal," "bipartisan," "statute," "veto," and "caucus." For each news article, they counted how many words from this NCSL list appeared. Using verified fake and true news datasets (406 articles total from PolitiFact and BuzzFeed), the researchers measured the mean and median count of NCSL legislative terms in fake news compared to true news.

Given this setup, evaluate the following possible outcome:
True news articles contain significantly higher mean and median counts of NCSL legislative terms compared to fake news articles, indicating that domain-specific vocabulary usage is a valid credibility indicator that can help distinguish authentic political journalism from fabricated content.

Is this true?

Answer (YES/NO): NO